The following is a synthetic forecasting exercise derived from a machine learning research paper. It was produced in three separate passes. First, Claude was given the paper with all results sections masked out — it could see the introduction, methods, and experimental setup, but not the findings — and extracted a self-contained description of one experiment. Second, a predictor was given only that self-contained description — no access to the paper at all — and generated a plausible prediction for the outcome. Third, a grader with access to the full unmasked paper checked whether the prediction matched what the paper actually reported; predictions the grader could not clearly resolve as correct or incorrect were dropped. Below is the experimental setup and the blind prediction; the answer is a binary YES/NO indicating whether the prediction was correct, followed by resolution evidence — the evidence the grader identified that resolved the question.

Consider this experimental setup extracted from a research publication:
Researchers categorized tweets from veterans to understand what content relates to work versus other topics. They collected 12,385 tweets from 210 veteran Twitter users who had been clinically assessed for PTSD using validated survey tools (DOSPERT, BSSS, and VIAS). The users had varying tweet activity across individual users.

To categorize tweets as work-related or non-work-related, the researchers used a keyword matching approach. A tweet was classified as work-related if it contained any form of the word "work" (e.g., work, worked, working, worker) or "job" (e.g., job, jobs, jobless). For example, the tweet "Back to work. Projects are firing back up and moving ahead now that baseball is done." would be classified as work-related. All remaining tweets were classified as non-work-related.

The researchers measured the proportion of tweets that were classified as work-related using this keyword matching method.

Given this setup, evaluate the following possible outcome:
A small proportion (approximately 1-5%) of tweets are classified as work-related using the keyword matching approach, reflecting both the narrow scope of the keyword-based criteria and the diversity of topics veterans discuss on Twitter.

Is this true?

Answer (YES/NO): NO